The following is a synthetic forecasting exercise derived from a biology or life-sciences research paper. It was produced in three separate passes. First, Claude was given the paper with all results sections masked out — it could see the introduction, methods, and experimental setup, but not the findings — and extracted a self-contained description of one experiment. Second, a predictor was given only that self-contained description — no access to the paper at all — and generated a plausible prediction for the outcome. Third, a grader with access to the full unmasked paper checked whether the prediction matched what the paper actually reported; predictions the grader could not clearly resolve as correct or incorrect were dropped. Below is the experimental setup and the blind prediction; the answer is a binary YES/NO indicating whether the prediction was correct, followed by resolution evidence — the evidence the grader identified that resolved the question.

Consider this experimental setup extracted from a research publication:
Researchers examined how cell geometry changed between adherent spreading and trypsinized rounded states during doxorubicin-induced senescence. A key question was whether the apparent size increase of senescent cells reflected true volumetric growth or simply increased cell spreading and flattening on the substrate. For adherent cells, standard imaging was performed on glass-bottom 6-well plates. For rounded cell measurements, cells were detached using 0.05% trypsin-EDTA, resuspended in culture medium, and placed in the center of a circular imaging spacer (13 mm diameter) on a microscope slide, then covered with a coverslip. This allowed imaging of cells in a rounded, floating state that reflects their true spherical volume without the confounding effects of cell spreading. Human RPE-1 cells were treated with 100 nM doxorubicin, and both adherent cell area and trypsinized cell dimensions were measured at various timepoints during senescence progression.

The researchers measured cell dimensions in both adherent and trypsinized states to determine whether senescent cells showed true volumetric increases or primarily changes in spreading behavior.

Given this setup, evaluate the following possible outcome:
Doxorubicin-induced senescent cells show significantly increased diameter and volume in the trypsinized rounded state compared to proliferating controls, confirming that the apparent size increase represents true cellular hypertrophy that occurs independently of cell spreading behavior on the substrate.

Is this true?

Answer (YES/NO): YES